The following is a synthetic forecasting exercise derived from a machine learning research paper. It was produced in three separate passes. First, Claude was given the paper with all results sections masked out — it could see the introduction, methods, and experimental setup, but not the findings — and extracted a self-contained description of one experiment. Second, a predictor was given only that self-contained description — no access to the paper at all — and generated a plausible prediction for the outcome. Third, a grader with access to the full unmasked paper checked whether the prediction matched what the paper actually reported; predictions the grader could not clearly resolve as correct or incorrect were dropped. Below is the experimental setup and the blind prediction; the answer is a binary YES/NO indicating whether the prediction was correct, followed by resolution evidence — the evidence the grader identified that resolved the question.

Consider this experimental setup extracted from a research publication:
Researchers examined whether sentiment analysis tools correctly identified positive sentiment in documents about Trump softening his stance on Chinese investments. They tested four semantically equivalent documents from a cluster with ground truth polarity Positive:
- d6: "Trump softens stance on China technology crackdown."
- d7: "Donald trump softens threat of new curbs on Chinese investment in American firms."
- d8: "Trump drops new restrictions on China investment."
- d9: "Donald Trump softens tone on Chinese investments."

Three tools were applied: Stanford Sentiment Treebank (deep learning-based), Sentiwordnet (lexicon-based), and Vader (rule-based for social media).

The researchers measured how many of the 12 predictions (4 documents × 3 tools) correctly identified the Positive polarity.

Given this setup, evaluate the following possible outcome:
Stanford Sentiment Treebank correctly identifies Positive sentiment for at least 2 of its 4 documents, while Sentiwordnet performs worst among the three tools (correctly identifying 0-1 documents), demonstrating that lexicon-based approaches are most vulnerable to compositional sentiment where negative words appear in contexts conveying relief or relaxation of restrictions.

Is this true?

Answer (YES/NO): NO